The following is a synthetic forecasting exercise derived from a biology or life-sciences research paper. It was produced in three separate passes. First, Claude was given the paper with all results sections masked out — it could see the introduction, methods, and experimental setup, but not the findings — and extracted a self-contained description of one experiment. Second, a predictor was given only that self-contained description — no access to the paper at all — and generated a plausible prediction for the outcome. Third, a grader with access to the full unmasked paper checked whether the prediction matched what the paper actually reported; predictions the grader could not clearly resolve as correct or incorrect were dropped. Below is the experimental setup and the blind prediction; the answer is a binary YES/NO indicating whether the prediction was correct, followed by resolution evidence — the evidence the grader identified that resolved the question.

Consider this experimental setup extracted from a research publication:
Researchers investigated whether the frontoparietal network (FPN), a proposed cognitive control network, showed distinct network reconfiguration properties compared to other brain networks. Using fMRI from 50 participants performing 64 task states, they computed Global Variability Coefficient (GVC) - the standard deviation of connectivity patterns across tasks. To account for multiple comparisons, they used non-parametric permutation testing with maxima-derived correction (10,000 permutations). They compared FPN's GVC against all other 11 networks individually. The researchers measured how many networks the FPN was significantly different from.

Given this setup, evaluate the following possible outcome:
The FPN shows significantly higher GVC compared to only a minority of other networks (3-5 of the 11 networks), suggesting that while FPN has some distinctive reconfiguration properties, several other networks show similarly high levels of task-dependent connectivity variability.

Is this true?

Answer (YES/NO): NO